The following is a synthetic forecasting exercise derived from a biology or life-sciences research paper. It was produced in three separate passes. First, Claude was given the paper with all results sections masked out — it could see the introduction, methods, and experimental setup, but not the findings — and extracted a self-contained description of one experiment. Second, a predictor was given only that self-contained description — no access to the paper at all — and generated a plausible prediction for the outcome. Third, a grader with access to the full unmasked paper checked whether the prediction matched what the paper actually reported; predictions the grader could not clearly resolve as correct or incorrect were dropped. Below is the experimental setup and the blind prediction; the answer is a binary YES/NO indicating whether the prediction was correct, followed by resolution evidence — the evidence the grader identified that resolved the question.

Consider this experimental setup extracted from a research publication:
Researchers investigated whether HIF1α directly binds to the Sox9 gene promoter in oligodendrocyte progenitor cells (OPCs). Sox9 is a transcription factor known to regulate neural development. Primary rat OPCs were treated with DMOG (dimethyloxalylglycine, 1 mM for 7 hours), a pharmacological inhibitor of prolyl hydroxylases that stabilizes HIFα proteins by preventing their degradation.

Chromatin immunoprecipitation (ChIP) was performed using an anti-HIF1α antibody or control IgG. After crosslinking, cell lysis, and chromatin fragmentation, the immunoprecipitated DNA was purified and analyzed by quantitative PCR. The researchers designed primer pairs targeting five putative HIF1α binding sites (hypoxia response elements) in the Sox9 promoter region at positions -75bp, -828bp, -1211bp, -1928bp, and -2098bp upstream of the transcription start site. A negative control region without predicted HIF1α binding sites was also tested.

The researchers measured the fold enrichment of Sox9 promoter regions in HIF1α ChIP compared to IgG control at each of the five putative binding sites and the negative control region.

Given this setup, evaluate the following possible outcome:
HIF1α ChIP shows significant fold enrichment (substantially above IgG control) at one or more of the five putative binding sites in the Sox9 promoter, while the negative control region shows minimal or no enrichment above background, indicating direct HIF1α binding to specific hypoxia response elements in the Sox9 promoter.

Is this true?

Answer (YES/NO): YES